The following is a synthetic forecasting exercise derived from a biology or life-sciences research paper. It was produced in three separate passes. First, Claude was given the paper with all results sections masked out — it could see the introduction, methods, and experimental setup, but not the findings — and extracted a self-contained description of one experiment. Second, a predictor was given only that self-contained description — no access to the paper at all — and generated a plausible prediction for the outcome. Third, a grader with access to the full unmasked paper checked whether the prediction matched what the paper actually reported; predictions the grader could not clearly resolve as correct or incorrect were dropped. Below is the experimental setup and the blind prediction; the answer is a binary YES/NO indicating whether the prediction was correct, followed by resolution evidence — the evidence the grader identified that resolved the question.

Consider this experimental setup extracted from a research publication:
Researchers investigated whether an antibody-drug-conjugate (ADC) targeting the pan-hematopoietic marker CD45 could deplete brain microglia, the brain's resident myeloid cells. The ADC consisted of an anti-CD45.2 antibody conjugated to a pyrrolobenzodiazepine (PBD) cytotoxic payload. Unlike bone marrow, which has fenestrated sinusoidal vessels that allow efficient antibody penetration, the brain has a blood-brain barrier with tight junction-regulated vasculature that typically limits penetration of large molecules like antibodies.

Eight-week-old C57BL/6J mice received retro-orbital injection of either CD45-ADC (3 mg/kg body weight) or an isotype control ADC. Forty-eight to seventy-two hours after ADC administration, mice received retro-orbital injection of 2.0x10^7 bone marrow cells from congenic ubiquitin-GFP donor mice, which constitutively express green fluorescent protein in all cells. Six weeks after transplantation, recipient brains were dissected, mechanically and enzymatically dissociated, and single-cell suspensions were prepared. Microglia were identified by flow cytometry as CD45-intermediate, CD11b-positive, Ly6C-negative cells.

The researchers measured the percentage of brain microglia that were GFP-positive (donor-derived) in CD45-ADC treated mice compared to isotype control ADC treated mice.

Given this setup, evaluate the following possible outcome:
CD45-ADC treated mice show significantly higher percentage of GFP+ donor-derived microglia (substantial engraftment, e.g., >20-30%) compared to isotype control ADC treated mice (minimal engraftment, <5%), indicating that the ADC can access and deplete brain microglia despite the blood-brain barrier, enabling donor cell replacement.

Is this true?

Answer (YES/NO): NO